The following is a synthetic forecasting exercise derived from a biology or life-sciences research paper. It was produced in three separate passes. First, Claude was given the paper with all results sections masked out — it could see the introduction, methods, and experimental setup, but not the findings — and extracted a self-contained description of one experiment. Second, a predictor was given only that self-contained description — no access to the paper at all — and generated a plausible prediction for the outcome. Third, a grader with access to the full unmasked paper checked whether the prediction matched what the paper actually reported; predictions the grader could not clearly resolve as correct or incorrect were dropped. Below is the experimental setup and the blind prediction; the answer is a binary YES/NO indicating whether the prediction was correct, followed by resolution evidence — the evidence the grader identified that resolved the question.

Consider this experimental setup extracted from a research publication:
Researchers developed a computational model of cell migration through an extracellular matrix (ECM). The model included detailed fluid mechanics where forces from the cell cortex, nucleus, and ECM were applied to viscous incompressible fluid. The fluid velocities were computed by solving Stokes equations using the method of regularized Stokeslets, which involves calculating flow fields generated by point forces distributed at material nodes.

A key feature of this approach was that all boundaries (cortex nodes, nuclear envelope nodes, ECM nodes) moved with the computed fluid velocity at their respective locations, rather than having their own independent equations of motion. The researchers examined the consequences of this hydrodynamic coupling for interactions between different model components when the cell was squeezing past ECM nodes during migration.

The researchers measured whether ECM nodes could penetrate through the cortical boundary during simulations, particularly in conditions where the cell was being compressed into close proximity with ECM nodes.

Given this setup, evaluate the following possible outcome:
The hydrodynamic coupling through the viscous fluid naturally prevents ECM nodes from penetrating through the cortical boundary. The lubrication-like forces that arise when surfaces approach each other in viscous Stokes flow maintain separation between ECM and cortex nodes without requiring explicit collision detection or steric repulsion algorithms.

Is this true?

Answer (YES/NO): YES